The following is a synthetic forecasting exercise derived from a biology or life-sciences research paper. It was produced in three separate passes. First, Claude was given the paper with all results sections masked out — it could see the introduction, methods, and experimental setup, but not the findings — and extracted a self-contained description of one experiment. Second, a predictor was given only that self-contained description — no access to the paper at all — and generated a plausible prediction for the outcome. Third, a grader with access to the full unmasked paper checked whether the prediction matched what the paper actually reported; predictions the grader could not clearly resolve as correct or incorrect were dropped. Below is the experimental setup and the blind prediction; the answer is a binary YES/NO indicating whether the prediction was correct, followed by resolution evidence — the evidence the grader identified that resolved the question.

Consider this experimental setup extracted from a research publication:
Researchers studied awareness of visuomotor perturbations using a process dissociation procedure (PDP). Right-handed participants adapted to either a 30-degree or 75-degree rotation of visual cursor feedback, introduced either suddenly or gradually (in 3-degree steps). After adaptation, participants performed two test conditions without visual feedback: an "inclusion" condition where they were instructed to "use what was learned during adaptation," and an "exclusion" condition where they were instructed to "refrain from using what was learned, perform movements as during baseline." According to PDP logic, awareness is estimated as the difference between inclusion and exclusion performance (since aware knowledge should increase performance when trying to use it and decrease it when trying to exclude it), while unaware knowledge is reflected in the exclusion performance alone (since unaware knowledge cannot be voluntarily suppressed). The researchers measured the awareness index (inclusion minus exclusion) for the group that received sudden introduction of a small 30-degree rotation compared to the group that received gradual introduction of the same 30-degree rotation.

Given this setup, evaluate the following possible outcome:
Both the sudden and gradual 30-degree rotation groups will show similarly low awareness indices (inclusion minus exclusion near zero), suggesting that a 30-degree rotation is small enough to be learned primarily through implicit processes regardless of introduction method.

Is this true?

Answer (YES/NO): YES